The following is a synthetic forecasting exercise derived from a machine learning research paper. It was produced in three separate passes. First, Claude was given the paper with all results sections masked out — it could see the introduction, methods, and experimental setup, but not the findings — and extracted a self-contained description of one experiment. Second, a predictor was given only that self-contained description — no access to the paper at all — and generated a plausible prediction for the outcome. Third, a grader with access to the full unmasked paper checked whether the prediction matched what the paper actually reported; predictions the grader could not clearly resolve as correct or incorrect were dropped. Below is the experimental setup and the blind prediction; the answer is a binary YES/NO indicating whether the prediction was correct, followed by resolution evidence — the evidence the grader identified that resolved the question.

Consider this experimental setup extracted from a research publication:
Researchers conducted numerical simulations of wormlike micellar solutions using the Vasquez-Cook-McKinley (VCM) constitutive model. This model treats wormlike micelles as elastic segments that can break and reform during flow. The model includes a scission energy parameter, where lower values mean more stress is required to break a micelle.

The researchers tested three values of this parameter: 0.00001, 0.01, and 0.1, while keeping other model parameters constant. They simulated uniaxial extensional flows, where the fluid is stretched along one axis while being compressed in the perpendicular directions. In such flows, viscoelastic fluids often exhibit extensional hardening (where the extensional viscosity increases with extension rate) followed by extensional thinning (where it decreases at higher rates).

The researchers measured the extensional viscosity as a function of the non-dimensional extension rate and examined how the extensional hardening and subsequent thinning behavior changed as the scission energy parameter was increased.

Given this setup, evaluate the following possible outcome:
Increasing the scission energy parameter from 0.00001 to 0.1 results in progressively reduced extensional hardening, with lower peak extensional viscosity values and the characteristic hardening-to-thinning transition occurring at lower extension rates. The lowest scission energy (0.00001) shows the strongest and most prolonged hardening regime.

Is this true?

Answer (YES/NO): YES